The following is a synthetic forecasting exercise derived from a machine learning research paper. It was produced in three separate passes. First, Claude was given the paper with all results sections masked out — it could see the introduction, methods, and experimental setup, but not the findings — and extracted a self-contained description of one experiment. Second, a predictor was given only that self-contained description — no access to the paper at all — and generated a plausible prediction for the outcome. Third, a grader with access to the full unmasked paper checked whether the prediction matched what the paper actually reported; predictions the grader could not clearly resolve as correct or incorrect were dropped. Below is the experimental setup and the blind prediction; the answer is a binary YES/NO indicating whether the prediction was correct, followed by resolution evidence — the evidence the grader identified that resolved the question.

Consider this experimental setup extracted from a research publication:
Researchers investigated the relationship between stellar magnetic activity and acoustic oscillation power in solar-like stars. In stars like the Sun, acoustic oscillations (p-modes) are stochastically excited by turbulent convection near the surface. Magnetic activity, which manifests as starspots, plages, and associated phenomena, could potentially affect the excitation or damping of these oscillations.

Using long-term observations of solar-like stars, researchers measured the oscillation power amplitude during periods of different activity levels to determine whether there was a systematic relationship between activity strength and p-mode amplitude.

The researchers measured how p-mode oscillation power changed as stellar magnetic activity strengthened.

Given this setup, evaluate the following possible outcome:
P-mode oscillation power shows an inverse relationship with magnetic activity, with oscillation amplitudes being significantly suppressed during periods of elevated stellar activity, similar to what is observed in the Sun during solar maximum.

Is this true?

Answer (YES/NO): NO